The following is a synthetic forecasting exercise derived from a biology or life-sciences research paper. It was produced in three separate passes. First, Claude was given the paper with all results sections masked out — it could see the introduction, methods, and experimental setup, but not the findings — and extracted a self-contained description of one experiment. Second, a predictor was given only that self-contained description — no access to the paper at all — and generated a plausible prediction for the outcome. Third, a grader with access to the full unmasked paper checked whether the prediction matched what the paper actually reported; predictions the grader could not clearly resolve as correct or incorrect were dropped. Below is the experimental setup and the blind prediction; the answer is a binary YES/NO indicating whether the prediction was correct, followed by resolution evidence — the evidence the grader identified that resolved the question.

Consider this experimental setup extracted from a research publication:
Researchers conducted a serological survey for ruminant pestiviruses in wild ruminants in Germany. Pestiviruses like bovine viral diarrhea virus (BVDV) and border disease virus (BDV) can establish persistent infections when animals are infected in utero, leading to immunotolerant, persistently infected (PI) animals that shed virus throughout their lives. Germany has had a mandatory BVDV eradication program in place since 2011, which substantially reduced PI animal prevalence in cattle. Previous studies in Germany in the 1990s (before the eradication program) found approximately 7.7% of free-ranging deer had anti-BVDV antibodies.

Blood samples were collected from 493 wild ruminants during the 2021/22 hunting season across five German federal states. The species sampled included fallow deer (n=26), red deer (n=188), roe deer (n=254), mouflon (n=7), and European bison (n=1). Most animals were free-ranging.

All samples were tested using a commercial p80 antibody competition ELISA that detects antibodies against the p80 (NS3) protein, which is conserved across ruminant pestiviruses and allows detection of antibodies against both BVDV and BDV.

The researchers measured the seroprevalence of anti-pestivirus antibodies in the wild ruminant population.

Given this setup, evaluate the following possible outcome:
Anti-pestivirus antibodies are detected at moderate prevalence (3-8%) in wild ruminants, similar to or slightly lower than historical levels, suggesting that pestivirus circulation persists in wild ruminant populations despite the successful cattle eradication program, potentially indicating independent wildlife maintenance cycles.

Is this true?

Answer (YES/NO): NO